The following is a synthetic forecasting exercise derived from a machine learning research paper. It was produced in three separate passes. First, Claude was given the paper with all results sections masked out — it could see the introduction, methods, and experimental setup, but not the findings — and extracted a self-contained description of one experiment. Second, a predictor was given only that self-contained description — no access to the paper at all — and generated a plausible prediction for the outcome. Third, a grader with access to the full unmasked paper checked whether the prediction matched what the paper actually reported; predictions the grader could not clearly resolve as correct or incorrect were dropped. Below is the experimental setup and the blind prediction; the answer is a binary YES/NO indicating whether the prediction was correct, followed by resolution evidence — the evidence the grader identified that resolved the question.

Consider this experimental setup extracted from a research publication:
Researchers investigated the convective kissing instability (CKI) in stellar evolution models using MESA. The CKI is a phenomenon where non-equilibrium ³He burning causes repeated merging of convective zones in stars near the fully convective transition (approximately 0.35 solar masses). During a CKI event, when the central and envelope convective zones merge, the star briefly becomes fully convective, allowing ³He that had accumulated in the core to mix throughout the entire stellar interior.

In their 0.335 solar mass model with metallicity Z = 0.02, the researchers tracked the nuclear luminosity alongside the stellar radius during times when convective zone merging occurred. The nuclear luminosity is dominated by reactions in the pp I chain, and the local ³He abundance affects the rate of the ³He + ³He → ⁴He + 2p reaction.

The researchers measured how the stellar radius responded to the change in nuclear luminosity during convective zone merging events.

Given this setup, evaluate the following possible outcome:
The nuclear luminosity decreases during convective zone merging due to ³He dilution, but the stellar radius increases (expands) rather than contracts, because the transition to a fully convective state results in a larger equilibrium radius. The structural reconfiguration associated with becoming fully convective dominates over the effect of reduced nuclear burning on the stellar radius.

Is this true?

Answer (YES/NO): NO